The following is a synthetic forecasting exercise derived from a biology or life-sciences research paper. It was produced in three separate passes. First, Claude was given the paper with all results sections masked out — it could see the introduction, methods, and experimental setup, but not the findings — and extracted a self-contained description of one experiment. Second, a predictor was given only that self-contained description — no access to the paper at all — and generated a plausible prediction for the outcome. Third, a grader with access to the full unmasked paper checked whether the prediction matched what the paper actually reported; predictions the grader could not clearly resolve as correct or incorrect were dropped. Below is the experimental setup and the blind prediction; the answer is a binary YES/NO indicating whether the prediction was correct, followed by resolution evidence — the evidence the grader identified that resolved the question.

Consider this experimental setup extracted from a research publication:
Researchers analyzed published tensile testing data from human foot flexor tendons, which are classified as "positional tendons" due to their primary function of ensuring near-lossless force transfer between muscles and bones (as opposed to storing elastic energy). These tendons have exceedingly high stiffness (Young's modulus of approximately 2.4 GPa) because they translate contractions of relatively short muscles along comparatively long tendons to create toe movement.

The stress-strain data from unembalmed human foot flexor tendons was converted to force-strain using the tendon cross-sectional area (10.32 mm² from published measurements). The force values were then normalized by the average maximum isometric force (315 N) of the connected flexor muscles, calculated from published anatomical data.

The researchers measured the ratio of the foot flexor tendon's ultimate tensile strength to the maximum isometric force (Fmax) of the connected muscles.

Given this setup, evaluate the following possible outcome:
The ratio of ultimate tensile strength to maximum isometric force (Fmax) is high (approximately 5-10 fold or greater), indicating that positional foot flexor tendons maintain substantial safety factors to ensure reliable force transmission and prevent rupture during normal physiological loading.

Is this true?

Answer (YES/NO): NO